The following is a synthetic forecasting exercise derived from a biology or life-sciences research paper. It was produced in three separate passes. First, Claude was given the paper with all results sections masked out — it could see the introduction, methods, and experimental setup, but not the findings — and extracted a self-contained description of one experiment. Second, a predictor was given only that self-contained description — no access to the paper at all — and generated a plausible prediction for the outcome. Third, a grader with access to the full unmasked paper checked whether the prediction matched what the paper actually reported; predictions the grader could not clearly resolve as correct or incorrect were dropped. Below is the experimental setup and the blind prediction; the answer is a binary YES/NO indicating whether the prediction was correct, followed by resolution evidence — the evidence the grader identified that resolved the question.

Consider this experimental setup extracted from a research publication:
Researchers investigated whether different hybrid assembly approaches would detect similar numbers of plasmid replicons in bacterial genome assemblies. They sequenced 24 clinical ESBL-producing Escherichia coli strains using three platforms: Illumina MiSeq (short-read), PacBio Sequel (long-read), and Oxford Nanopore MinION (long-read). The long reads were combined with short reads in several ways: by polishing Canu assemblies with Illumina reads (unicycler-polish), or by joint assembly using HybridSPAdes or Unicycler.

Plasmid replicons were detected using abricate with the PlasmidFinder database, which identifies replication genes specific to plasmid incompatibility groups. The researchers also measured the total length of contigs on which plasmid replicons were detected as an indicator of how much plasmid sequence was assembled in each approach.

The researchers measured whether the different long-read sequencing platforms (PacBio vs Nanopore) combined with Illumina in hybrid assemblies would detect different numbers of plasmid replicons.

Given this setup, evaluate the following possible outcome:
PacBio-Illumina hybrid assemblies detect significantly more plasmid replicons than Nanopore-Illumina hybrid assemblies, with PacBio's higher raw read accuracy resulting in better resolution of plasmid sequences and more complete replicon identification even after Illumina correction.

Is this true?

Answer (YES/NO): NO